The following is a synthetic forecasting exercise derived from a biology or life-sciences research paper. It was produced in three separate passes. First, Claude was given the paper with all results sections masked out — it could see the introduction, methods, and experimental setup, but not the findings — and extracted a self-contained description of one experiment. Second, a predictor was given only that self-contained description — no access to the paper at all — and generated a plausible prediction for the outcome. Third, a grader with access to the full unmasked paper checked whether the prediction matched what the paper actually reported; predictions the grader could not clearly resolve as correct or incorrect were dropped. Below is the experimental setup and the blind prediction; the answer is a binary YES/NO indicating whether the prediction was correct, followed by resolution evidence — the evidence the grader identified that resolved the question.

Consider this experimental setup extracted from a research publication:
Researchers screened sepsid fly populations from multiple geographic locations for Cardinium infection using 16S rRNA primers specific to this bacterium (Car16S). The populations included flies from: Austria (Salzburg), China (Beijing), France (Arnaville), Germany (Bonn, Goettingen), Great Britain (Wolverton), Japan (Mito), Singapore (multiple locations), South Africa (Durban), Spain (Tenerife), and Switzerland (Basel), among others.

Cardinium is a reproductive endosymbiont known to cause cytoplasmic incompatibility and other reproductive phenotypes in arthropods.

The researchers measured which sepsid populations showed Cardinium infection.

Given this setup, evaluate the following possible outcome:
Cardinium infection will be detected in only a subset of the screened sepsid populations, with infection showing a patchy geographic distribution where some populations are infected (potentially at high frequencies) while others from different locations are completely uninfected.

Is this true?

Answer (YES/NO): NO